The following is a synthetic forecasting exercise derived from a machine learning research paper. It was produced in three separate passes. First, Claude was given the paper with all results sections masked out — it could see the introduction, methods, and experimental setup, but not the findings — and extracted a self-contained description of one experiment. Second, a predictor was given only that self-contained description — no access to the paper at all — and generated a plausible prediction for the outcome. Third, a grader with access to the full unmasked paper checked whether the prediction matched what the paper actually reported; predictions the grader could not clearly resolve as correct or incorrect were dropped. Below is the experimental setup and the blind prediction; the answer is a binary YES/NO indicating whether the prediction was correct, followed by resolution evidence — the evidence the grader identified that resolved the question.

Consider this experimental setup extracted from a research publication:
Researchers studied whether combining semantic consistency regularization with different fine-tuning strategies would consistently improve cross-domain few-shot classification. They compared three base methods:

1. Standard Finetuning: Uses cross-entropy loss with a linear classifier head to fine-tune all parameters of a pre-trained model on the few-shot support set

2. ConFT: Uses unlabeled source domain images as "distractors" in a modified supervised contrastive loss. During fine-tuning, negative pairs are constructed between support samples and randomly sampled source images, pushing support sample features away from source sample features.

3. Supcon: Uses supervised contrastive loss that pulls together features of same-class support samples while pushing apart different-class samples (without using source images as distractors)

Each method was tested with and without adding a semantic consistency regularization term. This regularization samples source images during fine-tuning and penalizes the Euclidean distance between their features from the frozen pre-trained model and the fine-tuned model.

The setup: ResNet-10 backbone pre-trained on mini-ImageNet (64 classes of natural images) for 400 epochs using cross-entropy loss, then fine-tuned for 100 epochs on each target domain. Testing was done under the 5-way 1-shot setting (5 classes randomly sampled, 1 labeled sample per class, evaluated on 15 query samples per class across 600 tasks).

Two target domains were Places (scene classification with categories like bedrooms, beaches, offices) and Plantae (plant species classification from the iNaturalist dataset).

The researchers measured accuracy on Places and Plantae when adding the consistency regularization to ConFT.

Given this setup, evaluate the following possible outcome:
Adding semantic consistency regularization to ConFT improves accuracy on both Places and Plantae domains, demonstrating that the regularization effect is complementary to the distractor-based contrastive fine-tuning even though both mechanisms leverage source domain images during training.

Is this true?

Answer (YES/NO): NO